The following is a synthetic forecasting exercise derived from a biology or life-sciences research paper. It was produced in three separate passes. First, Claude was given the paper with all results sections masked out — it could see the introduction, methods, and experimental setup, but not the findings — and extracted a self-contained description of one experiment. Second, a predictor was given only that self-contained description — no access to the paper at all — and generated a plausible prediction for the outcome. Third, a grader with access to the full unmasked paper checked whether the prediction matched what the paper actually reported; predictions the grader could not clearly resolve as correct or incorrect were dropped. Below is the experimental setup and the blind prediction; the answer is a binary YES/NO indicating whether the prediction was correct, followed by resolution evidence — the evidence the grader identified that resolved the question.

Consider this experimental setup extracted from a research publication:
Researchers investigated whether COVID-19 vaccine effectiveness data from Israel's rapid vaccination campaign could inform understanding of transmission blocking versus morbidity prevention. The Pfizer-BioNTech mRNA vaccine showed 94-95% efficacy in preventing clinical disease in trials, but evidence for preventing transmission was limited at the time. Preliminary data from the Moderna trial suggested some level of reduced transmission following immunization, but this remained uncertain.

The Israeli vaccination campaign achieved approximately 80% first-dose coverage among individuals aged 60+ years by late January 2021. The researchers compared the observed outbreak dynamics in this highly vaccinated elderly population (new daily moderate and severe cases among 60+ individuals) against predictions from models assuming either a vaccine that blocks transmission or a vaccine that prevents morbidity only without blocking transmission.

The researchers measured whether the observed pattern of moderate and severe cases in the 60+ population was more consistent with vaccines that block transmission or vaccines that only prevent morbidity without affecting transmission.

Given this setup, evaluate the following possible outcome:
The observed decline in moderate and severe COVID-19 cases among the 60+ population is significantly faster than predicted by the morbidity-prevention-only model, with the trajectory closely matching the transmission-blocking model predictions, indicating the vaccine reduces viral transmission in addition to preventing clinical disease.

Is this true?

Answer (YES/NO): NO